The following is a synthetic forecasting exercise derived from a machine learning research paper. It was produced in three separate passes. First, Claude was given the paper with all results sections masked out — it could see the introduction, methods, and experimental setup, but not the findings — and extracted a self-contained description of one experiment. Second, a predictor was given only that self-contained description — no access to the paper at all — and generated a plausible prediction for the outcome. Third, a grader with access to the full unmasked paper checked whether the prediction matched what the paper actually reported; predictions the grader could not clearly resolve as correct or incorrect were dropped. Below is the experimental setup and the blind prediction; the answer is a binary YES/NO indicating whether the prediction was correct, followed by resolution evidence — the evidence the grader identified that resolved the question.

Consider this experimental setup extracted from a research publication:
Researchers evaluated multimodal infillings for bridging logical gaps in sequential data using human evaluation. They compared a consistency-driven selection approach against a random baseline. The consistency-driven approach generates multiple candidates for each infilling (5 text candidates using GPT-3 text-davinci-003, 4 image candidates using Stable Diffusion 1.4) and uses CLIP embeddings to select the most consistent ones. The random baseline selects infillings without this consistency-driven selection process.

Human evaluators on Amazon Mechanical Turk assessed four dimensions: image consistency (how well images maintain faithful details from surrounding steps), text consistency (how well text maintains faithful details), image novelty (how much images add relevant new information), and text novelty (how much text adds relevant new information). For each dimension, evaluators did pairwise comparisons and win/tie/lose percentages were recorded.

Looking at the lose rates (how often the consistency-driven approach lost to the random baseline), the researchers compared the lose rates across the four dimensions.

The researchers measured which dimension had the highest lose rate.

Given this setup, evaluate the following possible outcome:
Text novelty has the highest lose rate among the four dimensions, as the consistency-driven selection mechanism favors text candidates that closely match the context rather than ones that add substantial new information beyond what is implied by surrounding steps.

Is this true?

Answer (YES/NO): NO